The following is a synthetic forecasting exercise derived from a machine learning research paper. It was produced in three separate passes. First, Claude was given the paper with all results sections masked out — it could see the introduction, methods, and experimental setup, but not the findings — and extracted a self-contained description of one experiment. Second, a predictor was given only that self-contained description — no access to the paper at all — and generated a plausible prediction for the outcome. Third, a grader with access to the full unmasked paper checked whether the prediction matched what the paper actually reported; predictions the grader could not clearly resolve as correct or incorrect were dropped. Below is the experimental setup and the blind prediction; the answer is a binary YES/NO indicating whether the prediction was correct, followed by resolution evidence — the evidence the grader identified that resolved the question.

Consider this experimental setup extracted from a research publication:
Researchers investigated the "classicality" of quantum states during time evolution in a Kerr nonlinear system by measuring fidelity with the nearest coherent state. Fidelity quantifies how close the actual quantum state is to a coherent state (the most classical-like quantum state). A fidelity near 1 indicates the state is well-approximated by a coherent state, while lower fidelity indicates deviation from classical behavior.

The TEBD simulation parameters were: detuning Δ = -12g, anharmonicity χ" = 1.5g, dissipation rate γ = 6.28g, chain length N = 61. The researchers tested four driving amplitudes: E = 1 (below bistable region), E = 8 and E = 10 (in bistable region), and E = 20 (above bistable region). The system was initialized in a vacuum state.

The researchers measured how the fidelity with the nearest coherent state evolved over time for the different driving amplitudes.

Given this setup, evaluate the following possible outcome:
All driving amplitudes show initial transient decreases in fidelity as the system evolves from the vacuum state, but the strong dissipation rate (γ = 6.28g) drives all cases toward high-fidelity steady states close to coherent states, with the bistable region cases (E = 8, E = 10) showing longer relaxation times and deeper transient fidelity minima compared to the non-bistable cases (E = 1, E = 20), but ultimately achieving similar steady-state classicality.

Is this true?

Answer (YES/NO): NO